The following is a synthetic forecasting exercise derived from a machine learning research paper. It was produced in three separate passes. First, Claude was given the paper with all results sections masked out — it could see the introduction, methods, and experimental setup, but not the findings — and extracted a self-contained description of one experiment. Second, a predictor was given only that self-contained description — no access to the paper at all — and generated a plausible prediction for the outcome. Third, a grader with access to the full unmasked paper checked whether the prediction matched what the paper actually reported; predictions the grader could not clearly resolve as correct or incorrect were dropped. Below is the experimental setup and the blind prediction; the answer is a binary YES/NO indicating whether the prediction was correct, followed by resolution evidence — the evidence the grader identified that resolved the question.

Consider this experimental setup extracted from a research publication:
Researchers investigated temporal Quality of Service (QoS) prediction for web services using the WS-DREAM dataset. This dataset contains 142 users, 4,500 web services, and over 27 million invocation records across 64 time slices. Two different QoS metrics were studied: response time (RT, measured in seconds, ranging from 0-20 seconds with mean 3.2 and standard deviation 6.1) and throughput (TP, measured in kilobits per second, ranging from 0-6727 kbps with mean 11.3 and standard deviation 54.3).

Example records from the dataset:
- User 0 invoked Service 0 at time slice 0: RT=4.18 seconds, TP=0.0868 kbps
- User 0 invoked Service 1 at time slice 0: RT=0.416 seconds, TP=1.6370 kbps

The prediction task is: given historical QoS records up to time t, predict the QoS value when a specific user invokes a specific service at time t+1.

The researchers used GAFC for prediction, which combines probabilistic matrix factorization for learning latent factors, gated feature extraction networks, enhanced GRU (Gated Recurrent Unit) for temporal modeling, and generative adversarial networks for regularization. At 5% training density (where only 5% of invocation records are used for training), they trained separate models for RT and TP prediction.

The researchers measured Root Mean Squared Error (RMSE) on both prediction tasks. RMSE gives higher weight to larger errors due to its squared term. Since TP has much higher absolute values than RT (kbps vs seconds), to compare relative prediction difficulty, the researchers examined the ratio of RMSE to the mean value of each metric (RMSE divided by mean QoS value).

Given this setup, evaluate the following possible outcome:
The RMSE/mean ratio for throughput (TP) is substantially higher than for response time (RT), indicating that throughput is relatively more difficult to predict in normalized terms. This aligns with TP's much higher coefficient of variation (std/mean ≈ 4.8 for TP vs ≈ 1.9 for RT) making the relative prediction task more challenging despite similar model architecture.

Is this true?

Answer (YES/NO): YES